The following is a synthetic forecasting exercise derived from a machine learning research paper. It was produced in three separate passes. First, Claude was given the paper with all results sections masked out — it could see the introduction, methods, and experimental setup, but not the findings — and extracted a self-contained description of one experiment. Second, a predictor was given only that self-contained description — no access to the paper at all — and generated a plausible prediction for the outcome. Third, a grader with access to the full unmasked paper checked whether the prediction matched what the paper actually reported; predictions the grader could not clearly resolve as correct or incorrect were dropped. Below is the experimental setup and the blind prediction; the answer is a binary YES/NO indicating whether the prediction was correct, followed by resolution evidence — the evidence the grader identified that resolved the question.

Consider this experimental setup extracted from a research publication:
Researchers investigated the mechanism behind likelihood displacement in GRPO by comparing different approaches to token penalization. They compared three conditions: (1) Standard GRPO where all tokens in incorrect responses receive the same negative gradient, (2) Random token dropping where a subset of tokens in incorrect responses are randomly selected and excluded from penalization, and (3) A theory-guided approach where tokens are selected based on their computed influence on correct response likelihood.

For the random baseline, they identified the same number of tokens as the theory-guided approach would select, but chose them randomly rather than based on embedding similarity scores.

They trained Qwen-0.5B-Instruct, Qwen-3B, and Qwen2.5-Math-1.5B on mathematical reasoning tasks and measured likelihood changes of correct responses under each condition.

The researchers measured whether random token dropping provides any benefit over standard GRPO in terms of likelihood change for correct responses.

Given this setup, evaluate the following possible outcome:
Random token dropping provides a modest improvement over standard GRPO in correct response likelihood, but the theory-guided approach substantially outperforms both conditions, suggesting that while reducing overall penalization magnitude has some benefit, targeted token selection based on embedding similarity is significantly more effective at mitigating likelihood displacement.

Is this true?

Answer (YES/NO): YES